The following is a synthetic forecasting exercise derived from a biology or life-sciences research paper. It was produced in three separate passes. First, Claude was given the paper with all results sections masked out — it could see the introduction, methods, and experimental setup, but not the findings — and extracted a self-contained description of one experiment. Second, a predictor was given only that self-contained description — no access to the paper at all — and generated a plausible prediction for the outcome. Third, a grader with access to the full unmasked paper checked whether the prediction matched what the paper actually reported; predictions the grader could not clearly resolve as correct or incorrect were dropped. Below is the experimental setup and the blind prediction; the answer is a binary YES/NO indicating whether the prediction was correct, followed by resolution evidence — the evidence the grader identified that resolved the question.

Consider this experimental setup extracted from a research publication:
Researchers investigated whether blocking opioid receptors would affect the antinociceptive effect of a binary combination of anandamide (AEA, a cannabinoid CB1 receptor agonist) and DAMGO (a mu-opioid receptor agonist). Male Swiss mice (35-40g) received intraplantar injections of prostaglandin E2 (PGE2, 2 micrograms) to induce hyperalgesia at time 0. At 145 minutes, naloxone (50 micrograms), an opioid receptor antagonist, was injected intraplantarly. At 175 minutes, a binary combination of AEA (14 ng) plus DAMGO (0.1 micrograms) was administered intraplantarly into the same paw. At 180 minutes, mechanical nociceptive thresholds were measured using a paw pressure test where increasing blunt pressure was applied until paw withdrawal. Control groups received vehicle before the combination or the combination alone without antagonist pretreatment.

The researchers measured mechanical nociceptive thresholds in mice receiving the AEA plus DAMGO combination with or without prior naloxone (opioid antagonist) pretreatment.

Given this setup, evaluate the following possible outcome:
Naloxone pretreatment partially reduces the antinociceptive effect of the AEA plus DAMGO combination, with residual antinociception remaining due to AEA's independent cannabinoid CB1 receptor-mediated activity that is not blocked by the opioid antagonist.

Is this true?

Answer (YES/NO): NO